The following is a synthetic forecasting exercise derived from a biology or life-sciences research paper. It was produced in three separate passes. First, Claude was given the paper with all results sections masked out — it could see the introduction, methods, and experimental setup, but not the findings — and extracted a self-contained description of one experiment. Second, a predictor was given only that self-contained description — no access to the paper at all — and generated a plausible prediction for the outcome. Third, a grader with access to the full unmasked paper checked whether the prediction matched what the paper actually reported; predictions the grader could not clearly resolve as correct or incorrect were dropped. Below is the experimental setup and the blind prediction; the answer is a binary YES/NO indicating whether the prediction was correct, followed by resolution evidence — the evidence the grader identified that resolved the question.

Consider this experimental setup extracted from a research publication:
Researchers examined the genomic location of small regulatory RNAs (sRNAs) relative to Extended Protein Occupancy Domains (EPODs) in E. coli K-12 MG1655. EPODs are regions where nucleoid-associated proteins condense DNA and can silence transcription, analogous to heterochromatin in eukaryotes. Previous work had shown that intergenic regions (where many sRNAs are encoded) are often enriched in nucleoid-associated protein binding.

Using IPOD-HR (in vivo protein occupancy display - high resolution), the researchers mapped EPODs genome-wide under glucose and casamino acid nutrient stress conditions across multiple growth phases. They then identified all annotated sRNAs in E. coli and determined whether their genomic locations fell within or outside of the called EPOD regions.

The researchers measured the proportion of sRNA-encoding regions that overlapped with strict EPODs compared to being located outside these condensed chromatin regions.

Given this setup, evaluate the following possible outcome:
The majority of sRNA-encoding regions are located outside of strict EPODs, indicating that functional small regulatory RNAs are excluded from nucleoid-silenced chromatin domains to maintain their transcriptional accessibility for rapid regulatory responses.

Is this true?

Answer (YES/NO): YES